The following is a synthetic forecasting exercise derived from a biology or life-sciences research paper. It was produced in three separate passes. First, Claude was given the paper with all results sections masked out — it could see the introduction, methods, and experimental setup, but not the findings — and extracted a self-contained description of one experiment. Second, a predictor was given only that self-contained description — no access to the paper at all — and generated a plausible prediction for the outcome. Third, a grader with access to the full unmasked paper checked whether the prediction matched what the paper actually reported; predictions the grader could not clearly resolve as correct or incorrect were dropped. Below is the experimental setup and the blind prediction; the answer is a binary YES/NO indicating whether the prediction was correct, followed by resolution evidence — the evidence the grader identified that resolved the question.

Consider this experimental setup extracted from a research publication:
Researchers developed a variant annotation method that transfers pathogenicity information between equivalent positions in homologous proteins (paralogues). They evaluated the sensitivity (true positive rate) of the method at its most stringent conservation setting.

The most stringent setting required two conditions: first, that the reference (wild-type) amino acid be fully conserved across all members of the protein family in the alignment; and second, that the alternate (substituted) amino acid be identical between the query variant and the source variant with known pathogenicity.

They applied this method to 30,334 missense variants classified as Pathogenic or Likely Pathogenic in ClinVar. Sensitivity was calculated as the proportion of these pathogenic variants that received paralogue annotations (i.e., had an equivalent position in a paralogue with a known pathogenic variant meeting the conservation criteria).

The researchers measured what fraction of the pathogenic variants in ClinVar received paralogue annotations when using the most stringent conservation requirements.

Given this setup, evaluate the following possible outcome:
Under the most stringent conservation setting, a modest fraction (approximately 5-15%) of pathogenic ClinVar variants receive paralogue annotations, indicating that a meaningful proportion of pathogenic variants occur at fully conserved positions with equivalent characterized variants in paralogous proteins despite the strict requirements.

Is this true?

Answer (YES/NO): NO